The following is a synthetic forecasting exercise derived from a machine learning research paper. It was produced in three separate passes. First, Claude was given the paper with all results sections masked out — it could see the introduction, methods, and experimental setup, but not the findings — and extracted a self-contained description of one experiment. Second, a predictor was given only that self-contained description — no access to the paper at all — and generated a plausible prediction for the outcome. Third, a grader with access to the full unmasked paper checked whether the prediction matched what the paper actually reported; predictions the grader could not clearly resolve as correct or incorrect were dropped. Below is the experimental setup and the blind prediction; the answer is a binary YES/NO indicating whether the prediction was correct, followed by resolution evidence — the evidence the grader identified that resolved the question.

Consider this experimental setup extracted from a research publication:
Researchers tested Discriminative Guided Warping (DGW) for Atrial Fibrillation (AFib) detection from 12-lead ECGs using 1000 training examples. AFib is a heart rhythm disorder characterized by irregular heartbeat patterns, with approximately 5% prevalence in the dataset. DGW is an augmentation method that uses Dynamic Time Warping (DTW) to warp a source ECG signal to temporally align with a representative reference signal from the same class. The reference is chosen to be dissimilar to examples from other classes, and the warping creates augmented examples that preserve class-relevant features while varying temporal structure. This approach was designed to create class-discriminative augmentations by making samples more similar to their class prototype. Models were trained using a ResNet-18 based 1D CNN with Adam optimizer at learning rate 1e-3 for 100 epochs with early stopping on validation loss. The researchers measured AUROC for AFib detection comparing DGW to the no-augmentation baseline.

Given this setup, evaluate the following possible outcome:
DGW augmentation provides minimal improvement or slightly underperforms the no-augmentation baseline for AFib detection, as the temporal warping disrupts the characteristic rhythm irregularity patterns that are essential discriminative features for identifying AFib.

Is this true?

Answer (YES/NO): YES